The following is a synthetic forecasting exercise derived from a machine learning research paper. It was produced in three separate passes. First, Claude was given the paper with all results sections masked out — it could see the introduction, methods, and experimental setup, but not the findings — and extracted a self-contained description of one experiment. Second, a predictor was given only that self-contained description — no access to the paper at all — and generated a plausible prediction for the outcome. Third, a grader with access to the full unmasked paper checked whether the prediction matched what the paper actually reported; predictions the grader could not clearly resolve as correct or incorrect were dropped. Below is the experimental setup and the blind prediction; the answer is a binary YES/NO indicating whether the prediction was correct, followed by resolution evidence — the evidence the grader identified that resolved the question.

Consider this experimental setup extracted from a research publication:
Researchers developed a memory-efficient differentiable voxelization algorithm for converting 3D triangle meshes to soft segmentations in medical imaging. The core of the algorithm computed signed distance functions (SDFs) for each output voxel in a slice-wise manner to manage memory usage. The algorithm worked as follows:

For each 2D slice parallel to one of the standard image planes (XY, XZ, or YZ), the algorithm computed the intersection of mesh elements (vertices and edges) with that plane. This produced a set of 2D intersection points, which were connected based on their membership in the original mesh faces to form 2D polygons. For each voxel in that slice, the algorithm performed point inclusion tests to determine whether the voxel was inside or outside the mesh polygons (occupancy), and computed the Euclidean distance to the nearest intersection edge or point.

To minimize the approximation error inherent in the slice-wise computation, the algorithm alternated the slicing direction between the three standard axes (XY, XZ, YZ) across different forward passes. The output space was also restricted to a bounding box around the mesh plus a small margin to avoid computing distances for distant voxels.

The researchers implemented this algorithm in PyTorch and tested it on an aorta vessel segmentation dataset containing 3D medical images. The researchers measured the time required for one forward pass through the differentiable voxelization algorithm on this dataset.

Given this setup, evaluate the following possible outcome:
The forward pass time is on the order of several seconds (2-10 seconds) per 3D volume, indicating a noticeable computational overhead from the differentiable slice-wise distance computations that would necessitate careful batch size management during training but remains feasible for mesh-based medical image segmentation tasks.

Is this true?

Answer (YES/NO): NO